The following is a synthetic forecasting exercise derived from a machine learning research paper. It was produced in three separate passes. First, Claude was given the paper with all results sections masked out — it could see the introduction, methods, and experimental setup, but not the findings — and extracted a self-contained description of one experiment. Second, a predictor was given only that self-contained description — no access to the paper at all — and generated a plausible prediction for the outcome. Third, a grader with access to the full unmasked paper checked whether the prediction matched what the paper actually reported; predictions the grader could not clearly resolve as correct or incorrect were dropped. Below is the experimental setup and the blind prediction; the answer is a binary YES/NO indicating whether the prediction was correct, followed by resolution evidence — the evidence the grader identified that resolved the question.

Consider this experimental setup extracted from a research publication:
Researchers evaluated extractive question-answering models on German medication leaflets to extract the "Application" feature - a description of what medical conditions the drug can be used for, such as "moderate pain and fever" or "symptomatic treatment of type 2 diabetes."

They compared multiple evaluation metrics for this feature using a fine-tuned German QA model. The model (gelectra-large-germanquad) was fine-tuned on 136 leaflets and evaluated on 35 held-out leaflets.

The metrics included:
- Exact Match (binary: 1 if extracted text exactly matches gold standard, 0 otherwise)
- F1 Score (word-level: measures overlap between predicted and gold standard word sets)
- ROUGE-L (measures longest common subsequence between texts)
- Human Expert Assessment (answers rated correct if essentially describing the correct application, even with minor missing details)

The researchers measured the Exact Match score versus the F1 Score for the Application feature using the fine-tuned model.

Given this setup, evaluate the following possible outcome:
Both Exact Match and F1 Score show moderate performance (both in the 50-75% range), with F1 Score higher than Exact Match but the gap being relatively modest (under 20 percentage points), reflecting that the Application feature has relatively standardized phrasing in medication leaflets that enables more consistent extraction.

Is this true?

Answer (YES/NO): NO